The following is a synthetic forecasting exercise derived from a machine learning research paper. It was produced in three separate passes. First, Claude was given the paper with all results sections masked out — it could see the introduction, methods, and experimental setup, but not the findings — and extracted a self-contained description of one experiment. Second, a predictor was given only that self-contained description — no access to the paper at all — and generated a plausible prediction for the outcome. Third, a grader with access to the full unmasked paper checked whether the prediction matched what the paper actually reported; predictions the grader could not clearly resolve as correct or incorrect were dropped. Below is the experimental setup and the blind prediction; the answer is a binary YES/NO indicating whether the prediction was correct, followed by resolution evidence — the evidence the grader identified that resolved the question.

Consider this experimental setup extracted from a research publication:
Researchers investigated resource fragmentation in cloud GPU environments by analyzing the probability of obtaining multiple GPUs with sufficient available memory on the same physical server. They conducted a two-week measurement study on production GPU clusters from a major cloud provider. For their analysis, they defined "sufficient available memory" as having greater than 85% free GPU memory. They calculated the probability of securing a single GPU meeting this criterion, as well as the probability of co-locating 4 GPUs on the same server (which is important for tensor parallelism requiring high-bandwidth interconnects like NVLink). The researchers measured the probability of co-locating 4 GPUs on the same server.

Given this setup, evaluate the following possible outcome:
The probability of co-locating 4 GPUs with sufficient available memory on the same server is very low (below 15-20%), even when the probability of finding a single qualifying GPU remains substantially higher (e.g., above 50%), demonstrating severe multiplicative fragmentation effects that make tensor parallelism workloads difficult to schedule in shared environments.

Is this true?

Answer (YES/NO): NO